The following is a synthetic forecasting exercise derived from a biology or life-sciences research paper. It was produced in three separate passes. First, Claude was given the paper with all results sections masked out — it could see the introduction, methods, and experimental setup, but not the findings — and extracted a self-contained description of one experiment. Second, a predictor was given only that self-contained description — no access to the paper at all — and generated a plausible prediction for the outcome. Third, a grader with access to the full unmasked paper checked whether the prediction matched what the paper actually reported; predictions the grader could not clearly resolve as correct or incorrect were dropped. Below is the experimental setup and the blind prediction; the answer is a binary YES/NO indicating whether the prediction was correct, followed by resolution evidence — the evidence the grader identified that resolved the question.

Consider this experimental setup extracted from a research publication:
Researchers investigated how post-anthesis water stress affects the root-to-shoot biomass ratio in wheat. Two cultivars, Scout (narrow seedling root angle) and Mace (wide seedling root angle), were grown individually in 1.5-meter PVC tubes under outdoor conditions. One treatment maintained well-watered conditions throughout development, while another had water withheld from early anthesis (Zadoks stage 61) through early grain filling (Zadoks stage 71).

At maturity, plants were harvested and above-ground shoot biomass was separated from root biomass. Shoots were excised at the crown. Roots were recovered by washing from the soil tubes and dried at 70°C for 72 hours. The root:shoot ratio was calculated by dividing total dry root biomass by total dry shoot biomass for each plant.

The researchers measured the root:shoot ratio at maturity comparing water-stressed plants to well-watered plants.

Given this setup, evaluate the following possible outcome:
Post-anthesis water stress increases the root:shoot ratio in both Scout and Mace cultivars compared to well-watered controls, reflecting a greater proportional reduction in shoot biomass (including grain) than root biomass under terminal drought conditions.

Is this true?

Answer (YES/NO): NO